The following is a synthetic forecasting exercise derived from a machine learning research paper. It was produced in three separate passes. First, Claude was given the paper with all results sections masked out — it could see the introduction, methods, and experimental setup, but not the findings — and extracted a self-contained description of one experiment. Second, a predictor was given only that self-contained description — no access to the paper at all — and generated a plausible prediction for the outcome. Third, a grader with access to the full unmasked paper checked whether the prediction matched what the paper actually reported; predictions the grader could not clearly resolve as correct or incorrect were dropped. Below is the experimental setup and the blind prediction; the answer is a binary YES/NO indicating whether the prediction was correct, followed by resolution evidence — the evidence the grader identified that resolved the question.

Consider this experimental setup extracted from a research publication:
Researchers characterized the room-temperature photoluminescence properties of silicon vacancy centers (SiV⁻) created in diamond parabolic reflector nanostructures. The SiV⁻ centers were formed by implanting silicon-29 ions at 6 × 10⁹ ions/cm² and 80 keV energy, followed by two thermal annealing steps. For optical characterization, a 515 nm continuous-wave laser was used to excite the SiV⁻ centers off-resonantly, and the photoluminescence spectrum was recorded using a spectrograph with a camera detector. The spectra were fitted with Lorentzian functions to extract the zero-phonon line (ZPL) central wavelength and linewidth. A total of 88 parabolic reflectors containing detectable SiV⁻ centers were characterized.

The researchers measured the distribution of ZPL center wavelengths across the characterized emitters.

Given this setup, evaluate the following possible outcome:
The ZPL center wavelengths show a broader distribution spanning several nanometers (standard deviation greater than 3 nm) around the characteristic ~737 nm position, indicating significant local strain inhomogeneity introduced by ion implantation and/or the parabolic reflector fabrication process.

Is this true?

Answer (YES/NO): NO